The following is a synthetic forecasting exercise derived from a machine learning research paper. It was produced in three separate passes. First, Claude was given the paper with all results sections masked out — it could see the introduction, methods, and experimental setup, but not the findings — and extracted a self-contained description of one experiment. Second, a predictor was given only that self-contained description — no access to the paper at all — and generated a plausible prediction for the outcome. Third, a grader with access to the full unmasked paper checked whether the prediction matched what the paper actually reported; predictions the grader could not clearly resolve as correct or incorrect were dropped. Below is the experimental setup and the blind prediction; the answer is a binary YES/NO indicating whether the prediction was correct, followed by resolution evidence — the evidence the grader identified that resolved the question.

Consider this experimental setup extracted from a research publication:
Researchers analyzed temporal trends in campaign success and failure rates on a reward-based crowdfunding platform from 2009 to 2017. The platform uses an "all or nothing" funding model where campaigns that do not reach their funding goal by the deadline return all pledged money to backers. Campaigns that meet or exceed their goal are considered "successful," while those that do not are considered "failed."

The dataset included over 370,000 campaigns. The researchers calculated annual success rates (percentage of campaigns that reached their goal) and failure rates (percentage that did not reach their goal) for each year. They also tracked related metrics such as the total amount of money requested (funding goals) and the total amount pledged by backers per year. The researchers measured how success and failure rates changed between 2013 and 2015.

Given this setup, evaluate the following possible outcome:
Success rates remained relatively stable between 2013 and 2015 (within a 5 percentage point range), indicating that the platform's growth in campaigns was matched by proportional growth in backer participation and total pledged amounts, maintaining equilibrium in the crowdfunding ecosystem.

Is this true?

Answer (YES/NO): NO